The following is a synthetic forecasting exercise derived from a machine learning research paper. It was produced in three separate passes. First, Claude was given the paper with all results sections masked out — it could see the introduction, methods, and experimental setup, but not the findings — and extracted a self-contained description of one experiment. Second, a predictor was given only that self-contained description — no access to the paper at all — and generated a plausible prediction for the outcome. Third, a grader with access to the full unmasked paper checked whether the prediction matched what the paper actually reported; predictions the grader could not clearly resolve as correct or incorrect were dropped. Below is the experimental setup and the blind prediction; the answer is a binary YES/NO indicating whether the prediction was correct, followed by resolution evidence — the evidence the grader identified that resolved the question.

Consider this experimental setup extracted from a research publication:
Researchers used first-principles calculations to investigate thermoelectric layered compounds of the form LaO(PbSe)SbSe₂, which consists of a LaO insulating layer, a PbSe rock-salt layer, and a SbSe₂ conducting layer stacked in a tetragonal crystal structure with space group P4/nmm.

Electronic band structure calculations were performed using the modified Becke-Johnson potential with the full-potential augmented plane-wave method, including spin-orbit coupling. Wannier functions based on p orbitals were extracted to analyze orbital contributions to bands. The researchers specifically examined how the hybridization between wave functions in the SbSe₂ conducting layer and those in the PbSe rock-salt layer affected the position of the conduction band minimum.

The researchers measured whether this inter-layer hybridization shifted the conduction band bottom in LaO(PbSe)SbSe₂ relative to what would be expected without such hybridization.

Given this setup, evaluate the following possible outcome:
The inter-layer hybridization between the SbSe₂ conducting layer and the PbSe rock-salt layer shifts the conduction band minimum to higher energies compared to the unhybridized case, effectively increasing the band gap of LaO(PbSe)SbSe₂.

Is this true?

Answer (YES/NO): YES